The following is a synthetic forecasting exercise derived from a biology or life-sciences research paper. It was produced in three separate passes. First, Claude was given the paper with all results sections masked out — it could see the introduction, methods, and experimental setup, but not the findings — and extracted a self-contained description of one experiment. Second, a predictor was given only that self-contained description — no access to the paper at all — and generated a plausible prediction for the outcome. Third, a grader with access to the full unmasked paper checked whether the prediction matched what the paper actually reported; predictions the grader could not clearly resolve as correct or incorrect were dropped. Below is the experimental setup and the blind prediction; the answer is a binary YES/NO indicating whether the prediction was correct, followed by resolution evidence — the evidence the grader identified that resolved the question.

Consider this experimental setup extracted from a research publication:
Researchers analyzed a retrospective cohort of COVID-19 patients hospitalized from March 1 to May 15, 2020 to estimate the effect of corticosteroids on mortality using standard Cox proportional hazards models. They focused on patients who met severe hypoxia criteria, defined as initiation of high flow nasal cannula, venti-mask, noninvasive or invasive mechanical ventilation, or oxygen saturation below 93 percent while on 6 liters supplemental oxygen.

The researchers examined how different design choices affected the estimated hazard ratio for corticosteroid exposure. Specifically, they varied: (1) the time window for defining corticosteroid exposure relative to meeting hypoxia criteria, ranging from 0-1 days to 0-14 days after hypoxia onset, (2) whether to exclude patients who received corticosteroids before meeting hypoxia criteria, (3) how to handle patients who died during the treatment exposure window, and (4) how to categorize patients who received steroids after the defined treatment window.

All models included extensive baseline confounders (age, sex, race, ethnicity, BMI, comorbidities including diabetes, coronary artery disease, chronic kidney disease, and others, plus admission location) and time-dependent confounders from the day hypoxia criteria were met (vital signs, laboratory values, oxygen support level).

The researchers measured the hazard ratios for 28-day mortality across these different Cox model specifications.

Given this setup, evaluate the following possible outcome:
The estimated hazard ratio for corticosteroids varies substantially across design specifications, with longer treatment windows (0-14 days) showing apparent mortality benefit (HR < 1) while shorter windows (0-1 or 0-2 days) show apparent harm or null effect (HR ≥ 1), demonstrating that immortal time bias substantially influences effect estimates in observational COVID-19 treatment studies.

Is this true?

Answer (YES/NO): NO